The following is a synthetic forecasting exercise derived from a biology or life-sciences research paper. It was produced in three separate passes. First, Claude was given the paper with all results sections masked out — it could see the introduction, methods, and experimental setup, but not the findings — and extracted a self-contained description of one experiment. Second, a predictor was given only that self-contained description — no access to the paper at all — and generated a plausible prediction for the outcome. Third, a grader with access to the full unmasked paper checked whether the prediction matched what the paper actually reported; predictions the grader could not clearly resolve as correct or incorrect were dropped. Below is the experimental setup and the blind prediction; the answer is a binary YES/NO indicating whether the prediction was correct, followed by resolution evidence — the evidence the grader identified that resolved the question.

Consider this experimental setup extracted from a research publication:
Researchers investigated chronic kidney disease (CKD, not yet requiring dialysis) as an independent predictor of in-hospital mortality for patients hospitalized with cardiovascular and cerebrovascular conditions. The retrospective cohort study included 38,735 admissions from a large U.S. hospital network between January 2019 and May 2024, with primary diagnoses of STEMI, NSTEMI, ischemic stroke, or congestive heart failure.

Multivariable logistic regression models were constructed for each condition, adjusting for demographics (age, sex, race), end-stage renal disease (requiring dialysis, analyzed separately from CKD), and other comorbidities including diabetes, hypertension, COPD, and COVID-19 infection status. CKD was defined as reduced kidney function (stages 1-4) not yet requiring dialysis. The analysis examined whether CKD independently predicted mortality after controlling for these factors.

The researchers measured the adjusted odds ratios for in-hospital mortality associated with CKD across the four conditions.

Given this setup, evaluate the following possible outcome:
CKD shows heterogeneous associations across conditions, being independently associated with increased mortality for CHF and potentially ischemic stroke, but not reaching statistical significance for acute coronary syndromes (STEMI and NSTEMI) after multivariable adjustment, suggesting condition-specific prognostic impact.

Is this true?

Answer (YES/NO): NO